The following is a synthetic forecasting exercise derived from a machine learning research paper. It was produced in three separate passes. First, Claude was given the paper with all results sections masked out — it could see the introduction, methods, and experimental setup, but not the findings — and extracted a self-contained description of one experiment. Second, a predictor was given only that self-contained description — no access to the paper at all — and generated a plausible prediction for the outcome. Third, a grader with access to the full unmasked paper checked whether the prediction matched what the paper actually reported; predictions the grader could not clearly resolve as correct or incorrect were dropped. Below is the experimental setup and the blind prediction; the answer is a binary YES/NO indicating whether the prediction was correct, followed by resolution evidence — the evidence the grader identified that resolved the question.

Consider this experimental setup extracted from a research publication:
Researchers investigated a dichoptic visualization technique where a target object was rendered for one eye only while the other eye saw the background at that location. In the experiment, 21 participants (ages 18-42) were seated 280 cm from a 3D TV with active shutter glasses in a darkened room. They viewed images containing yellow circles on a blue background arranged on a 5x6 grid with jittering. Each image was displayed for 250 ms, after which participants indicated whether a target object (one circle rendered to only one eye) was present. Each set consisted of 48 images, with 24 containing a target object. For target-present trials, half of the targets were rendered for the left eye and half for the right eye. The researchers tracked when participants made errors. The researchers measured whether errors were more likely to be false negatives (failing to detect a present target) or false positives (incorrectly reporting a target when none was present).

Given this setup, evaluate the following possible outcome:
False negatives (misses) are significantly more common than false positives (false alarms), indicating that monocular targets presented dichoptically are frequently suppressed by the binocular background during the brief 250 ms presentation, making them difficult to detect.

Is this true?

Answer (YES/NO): YES